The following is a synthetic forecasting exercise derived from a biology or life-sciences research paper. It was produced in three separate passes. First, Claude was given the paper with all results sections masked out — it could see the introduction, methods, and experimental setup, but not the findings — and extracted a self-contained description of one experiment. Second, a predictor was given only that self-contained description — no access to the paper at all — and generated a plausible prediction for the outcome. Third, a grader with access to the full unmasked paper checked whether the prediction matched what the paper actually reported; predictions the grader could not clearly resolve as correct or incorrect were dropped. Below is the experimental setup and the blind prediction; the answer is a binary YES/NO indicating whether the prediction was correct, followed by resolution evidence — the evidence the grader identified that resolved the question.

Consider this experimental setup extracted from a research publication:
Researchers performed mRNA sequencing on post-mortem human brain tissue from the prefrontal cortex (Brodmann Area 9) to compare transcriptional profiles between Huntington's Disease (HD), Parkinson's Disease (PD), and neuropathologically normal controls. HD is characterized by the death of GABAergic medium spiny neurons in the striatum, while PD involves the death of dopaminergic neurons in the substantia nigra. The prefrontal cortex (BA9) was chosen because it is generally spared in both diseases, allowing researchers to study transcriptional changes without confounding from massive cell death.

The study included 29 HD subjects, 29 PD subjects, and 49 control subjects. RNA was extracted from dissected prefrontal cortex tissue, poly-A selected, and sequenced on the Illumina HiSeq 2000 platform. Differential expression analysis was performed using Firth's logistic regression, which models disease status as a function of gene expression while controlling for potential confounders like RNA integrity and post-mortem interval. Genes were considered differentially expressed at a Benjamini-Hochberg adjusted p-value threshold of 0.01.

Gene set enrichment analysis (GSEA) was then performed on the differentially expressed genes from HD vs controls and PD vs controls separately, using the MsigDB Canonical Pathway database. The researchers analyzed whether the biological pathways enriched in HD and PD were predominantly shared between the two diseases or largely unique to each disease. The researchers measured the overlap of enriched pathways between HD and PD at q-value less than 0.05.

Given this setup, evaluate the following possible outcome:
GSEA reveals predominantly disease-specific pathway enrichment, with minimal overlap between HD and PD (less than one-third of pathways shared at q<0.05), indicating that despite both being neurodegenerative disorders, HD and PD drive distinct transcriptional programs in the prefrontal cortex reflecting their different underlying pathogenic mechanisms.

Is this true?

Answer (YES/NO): NO